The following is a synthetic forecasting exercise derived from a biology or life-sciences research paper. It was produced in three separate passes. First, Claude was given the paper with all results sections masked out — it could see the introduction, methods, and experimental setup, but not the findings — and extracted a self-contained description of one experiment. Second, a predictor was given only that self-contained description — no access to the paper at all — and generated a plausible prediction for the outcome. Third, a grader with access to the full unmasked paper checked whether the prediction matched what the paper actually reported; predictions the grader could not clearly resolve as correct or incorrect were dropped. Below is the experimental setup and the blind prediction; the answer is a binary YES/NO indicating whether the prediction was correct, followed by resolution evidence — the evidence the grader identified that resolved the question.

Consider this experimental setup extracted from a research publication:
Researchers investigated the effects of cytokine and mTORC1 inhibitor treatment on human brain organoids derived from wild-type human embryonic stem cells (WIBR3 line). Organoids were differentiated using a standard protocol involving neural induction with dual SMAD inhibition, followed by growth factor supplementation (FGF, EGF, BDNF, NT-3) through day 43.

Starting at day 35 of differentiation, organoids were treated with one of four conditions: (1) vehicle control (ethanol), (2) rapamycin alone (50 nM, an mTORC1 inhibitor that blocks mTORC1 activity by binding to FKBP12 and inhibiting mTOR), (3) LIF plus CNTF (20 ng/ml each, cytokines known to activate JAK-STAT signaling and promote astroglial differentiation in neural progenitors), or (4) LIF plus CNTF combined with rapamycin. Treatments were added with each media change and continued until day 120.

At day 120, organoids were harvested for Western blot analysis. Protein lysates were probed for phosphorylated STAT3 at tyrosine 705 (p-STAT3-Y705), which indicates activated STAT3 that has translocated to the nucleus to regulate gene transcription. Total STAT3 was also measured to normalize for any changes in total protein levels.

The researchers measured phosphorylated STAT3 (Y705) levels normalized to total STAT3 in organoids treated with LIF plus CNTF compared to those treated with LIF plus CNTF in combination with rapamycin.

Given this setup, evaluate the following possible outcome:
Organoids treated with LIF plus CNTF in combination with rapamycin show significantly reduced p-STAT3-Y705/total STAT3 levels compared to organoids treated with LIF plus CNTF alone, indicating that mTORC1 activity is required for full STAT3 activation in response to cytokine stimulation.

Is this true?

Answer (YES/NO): NO